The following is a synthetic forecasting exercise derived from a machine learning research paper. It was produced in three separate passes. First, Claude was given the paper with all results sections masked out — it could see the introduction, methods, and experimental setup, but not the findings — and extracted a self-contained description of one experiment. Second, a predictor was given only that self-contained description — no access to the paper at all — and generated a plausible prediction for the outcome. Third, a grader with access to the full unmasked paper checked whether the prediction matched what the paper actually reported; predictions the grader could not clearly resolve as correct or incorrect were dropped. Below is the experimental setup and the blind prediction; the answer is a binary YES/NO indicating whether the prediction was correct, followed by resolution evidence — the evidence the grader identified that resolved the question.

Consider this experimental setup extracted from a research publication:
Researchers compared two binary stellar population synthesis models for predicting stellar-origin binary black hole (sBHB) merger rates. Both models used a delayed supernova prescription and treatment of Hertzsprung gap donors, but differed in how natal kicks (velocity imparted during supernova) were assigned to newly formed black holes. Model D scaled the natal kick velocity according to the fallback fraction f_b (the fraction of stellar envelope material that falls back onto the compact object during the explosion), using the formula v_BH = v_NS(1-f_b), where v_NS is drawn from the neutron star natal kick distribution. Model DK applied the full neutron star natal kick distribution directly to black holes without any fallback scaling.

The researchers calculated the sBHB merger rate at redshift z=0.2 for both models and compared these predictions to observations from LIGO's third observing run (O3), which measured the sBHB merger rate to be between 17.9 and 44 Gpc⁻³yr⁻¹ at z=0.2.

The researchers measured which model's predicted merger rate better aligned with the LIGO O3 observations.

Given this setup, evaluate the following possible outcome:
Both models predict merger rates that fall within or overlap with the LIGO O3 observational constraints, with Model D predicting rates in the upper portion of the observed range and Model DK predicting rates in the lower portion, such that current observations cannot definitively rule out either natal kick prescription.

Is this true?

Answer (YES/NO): NO